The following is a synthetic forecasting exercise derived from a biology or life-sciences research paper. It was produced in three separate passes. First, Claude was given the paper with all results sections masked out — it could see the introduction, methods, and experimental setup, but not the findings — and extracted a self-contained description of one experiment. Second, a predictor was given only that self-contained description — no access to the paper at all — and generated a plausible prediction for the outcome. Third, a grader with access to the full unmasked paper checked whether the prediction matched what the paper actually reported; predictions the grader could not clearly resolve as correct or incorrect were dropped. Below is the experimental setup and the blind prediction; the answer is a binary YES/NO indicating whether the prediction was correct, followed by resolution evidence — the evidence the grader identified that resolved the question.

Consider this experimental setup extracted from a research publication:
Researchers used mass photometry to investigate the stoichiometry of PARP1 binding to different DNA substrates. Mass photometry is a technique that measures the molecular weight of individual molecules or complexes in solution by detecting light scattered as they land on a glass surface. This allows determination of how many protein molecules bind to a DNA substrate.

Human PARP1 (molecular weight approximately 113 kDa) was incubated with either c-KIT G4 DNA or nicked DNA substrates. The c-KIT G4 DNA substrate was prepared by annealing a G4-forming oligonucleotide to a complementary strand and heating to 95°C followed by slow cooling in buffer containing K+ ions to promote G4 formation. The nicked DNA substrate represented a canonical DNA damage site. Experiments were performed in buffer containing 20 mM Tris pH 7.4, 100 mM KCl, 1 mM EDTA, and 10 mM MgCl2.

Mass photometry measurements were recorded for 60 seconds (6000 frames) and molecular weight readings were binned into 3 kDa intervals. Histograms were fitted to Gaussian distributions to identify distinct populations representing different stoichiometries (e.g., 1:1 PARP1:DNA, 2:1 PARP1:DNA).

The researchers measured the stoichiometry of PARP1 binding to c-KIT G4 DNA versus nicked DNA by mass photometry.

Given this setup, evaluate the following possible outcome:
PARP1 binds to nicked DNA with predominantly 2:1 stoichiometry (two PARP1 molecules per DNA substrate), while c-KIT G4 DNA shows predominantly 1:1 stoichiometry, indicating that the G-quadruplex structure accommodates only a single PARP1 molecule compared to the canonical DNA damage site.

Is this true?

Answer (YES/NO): NO